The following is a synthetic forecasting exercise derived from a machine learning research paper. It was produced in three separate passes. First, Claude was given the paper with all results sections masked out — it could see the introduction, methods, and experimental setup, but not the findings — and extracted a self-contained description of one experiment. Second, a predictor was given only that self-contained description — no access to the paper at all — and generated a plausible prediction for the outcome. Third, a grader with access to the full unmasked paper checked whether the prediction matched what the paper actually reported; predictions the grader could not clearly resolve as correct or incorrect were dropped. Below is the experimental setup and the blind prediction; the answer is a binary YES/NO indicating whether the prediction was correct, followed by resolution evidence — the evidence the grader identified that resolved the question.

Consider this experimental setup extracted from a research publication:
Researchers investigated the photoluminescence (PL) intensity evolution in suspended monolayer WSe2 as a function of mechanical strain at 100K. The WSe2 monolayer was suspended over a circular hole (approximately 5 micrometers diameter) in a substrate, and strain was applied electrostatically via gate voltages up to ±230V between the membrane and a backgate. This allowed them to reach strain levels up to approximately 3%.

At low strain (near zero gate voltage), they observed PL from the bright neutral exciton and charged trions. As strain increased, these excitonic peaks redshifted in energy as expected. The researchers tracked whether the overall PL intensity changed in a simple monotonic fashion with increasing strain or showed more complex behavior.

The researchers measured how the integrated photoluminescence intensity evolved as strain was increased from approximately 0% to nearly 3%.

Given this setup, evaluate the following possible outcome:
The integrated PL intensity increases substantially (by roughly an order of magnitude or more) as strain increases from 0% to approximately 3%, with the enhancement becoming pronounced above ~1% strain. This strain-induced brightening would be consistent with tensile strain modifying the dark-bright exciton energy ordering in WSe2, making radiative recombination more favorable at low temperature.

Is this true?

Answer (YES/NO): NO